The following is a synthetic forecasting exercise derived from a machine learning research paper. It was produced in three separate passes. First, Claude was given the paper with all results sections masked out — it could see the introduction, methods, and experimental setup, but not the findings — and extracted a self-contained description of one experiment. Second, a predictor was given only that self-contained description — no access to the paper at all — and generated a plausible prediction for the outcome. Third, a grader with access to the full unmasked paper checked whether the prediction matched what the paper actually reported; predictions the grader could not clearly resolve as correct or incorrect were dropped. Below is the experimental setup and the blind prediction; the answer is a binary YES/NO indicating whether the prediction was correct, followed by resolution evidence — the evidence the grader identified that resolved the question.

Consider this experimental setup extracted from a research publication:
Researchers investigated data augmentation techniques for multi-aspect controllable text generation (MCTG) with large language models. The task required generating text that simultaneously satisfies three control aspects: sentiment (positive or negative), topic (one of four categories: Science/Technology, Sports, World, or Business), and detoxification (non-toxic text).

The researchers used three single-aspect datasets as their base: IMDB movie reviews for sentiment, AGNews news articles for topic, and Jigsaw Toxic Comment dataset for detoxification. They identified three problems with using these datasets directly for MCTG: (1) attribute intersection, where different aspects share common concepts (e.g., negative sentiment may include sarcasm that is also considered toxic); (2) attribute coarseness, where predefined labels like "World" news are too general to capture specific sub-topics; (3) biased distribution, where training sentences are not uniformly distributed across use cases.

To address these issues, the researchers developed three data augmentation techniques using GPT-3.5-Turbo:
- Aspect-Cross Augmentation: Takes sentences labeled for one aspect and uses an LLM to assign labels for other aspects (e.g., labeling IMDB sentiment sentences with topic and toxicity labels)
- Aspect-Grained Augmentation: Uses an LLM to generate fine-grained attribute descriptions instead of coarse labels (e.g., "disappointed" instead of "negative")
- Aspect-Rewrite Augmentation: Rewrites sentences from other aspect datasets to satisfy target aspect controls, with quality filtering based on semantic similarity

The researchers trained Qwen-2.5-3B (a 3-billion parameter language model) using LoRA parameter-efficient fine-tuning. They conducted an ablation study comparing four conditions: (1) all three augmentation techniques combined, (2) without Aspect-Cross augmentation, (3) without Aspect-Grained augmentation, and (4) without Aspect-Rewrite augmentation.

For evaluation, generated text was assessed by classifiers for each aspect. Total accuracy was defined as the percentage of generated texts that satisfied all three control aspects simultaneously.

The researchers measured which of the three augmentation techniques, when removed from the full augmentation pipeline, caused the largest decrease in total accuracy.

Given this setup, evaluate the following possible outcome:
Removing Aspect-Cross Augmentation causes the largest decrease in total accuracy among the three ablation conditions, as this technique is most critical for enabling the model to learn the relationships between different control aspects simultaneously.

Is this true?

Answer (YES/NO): NO